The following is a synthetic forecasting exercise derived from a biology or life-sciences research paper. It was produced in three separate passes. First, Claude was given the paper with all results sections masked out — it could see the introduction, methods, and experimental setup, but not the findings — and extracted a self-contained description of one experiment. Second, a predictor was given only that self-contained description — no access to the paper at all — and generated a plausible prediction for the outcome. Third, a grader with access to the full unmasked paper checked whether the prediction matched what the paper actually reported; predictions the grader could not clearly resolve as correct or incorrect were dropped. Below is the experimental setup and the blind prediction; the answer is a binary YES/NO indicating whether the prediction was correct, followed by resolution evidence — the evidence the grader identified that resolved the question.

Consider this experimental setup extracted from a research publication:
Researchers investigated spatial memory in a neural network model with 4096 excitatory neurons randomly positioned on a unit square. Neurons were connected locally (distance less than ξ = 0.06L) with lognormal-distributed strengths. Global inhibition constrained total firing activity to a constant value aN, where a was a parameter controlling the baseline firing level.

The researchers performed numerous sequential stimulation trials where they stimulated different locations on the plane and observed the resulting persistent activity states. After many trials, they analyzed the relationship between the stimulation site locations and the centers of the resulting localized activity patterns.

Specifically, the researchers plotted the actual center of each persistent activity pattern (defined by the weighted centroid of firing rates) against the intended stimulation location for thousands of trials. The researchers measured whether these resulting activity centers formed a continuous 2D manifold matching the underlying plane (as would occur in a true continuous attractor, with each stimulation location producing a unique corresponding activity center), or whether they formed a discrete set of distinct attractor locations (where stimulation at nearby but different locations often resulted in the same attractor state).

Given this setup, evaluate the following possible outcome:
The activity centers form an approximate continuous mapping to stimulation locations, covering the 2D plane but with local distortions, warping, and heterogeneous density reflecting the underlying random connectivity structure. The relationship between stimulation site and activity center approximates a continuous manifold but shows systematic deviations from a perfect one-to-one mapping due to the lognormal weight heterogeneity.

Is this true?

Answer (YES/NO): NO